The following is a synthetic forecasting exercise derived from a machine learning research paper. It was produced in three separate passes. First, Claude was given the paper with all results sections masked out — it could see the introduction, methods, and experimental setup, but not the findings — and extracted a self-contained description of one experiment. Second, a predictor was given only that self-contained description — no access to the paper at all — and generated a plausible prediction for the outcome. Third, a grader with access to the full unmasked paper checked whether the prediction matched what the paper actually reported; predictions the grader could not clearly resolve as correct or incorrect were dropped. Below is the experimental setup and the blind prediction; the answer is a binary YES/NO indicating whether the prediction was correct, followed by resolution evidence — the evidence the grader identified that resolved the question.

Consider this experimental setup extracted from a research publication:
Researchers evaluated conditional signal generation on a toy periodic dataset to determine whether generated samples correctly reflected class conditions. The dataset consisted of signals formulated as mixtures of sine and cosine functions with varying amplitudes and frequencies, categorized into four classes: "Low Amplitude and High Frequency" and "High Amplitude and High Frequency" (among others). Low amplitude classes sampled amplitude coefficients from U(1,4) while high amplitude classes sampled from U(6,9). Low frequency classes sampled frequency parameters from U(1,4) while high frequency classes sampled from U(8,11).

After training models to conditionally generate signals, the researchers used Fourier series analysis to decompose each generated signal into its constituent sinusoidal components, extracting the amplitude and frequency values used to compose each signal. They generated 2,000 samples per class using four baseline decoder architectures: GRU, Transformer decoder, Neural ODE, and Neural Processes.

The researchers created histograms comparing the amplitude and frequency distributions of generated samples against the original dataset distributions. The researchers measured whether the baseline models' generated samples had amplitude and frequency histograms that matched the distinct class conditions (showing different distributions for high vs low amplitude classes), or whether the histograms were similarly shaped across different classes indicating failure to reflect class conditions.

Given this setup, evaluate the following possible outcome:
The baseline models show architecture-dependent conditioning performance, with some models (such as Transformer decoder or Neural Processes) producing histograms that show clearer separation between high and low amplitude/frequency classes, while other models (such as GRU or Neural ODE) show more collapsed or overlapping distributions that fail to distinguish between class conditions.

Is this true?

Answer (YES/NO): NO